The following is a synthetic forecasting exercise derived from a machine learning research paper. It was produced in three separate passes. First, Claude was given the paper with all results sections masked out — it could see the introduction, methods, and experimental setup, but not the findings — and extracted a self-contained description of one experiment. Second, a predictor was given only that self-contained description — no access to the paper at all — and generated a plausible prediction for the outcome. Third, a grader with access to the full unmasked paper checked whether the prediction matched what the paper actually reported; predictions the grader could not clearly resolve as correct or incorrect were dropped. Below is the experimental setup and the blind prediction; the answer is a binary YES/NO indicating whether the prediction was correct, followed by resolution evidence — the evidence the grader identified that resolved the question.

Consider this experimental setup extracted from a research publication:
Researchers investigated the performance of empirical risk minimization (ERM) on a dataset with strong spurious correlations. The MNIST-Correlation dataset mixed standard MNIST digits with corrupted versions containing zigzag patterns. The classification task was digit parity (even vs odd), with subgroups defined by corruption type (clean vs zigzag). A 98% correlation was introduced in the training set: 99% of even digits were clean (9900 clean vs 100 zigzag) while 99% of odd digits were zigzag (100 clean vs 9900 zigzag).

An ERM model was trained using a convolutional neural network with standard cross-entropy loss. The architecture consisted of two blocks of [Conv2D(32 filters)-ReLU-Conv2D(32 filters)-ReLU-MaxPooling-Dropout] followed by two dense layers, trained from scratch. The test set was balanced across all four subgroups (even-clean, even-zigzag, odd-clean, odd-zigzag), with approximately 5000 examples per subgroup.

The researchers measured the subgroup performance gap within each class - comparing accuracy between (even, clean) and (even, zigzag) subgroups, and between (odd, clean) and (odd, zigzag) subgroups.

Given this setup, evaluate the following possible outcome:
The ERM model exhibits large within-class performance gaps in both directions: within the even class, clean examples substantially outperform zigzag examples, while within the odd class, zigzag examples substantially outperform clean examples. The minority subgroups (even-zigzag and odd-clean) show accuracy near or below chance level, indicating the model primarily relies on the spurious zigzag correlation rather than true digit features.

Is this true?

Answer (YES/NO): NO